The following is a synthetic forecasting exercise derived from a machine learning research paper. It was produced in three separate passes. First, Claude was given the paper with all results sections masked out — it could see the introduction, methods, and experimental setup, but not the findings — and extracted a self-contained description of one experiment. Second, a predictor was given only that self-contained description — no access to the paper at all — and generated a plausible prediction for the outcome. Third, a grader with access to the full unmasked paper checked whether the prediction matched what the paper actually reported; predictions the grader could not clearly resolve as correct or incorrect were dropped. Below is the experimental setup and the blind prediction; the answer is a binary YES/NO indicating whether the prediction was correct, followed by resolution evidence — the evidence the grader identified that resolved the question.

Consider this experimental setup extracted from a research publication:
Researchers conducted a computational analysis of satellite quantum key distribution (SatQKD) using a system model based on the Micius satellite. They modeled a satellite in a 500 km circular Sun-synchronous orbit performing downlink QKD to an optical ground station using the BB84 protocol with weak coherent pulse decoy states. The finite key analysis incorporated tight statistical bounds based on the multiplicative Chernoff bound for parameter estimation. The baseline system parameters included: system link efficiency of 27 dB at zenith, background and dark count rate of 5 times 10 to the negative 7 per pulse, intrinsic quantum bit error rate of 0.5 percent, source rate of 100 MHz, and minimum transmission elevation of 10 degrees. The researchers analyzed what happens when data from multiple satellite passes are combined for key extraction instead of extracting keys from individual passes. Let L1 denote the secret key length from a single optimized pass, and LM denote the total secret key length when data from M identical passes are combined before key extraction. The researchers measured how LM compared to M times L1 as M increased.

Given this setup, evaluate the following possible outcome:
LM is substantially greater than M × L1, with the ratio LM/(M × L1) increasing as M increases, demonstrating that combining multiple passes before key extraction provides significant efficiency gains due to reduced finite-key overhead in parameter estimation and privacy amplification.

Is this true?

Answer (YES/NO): NO